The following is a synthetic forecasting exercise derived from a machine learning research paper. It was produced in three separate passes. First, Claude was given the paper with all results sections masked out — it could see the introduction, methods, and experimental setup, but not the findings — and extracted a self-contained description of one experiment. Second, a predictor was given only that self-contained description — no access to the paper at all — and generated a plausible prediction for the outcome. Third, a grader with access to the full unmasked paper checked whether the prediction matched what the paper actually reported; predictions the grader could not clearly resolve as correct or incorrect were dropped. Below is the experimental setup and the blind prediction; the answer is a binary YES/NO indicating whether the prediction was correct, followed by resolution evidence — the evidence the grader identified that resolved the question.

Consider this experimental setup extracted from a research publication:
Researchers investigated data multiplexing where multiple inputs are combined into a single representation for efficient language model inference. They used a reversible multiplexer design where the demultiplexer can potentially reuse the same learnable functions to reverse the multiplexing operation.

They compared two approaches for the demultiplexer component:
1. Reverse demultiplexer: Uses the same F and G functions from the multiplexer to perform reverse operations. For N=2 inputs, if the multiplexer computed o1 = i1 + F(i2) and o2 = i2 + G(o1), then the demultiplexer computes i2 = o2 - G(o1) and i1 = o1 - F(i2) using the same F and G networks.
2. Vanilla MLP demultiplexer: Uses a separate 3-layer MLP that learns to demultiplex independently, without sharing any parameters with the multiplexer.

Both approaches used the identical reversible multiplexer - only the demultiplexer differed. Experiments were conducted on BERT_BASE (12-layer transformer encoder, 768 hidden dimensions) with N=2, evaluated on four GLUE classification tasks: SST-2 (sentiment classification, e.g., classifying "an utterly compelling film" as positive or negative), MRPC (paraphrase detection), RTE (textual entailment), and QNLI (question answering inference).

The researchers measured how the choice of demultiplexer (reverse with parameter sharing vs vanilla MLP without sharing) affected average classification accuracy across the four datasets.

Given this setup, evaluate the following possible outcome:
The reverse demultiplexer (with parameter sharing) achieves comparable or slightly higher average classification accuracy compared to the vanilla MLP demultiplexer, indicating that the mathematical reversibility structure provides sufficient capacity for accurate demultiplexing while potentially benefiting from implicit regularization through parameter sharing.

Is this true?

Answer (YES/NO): YES